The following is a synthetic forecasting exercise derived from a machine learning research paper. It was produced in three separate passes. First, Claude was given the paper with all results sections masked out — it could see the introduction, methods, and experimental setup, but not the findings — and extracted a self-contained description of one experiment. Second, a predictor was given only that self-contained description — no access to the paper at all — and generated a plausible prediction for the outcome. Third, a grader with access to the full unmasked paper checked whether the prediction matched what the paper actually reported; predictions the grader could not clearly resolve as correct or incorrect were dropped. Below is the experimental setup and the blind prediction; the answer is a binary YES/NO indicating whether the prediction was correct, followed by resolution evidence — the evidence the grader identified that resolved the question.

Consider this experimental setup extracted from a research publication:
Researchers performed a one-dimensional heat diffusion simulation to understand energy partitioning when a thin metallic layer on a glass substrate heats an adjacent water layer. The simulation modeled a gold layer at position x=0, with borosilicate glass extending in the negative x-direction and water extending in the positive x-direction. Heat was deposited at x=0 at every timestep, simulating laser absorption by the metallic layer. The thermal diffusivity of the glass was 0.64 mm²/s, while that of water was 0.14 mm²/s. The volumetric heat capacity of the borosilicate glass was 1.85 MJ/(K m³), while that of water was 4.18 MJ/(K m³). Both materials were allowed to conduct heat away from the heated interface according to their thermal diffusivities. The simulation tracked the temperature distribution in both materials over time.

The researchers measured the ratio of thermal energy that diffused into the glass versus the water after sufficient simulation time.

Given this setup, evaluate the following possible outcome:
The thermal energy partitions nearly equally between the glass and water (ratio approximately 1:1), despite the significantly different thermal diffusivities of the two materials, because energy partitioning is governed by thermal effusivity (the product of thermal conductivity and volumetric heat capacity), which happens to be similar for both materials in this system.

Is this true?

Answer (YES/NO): YES